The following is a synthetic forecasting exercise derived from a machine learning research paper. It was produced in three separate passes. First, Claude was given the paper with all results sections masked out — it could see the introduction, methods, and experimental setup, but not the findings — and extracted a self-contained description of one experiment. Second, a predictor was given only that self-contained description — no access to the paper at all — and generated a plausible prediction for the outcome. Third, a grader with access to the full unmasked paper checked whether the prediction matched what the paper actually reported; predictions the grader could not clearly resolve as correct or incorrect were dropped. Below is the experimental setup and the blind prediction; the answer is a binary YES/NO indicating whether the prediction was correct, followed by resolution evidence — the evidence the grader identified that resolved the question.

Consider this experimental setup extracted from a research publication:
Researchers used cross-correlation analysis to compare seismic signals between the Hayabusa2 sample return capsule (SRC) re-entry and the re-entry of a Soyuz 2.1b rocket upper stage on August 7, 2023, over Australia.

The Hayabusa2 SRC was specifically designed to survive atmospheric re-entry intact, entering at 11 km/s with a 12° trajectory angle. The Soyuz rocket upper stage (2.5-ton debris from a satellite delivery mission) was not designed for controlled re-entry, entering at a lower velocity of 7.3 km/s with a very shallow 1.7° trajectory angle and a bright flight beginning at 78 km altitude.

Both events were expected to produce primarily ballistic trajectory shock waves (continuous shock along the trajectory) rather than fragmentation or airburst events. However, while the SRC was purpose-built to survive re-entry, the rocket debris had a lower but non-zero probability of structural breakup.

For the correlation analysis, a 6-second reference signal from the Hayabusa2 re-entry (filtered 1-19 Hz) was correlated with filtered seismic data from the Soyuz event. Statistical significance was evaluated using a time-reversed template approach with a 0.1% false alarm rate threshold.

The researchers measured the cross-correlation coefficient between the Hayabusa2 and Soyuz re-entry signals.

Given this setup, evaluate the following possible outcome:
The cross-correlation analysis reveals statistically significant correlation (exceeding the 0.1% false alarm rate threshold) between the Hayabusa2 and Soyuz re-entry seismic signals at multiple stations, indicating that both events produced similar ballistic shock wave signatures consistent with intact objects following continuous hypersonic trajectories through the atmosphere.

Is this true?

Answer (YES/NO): NO